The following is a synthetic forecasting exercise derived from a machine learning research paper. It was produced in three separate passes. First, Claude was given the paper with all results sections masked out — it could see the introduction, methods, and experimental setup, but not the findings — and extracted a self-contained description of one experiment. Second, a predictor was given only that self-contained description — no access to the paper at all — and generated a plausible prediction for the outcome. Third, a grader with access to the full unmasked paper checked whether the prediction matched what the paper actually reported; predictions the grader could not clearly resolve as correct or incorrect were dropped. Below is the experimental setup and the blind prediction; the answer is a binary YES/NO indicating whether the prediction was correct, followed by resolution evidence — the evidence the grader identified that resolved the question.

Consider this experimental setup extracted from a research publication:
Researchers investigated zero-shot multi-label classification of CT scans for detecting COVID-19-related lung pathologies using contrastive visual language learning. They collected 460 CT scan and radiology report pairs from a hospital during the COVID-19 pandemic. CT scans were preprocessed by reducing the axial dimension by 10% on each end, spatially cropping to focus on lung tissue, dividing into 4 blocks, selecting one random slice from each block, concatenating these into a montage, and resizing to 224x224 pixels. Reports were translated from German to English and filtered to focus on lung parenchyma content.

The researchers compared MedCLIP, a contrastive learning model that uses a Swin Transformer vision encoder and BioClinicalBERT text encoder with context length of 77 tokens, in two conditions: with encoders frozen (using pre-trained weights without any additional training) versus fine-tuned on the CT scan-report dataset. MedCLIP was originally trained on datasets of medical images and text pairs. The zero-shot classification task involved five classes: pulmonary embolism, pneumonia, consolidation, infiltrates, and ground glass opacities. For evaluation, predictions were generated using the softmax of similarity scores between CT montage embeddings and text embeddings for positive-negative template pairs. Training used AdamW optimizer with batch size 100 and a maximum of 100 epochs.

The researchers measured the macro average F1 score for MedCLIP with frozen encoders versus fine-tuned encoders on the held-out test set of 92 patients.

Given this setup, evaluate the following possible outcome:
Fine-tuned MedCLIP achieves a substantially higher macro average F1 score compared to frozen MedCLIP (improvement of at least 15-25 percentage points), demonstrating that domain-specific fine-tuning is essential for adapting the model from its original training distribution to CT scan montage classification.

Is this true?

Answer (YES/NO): NO